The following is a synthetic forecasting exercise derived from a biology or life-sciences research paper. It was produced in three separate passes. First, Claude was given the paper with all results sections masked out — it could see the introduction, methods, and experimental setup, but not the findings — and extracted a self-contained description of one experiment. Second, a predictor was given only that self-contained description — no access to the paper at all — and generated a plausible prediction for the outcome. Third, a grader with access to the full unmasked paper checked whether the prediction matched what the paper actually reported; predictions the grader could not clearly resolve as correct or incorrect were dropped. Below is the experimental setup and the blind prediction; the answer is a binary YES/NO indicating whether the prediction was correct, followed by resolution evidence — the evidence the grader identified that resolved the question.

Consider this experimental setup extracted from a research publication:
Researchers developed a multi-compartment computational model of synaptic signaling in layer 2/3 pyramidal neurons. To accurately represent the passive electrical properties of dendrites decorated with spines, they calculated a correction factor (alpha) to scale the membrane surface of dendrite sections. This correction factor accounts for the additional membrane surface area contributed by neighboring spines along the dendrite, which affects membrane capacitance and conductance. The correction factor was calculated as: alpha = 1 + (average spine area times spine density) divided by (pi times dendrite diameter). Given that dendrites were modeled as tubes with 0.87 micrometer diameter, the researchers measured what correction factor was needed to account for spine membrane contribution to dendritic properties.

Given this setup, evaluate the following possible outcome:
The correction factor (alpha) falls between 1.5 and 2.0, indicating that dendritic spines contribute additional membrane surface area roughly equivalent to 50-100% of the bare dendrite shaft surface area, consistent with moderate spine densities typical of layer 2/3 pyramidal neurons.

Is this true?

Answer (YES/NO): NO